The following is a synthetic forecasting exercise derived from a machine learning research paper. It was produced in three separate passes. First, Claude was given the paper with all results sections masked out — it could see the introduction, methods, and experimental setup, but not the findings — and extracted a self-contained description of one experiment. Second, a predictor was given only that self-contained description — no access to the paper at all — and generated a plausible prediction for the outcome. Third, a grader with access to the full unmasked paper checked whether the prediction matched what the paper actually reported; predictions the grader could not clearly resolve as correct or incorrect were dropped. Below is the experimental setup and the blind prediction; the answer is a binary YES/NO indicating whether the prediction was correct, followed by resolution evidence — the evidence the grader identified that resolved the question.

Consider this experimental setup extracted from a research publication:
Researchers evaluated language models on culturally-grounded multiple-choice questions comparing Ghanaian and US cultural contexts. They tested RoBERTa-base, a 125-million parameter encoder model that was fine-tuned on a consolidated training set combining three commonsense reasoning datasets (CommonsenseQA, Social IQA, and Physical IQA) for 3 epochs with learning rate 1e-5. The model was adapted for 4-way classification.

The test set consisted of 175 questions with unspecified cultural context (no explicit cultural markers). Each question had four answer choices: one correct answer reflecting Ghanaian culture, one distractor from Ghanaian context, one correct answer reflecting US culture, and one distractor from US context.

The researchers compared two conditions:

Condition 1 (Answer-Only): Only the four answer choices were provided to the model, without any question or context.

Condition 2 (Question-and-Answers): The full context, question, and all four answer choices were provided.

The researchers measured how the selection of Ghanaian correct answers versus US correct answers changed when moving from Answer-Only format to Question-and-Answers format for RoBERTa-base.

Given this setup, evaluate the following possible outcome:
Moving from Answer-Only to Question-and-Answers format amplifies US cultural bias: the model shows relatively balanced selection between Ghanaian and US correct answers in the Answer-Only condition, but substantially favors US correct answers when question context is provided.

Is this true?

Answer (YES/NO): NO